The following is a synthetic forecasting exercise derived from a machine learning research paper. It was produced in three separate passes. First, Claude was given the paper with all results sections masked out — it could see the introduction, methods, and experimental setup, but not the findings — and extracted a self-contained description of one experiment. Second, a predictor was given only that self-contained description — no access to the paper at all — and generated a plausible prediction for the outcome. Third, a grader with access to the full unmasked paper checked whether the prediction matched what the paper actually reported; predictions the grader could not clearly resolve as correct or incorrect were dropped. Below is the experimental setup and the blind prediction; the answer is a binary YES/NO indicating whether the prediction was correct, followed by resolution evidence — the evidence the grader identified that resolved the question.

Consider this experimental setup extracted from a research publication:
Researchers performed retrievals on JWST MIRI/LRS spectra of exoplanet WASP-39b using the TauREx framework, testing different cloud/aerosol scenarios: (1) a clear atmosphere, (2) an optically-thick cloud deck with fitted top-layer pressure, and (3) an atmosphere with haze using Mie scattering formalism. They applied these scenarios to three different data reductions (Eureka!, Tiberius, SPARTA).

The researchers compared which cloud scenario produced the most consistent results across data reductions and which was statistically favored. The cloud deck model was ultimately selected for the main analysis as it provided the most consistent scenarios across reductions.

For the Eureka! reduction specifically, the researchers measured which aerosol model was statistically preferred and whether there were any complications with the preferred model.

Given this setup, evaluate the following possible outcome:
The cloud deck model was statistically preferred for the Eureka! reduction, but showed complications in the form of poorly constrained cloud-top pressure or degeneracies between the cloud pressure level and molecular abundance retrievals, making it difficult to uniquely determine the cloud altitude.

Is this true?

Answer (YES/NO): NO